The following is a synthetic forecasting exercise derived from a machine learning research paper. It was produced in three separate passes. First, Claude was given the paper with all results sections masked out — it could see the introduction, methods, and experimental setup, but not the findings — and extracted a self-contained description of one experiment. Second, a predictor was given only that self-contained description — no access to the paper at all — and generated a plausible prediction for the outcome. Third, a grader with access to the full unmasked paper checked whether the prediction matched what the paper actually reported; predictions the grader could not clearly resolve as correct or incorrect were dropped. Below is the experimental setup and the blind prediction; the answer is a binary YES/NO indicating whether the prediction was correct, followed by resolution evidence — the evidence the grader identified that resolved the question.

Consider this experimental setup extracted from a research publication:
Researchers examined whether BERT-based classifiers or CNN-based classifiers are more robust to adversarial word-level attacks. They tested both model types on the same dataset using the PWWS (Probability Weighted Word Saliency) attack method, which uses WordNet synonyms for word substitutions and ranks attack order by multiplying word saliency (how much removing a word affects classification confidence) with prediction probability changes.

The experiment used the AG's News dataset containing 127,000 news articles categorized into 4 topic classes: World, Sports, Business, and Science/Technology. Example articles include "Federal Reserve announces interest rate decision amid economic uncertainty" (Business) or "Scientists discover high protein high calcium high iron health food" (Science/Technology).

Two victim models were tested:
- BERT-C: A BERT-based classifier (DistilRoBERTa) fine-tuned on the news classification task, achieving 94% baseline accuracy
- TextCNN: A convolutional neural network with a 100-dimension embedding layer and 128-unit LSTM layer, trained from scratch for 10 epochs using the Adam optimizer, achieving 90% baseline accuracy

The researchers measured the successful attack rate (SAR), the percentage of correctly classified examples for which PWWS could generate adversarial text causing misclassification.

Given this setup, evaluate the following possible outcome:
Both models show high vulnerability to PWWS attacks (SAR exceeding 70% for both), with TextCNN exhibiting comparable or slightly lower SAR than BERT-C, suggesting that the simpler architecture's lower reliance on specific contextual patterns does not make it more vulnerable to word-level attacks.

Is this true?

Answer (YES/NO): NO